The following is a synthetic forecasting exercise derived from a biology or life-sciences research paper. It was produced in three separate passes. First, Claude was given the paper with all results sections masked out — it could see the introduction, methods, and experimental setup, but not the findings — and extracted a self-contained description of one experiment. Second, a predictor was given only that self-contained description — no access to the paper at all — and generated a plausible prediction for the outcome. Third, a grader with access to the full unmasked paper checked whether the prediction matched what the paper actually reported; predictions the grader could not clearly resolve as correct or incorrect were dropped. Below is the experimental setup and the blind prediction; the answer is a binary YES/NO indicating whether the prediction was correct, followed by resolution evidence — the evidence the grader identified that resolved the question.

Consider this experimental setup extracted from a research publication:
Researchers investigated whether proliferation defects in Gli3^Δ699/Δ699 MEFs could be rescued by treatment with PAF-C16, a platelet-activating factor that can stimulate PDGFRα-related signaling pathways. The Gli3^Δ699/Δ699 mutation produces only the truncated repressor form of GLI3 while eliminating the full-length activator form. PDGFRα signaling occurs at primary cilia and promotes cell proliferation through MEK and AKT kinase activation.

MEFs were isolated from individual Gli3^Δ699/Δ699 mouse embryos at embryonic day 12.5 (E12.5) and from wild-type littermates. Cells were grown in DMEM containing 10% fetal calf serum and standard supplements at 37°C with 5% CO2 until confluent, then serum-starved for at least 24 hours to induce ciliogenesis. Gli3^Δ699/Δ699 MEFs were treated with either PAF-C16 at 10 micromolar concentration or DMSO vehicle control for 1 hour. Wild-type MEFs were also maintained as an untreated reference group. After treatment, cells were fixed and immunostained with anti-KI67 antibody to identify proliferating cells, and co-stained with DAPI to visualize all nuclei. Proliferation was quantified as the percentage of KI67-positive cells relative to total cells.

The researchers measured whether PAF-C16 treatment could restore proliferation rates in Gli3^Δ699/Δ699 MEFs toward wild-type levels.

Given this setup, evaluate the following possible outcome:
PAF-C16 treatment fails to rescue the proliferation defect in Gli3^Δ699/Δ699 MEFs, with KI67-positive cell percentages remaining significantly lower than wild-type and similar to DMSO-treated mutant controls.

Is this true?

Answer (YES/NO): NO